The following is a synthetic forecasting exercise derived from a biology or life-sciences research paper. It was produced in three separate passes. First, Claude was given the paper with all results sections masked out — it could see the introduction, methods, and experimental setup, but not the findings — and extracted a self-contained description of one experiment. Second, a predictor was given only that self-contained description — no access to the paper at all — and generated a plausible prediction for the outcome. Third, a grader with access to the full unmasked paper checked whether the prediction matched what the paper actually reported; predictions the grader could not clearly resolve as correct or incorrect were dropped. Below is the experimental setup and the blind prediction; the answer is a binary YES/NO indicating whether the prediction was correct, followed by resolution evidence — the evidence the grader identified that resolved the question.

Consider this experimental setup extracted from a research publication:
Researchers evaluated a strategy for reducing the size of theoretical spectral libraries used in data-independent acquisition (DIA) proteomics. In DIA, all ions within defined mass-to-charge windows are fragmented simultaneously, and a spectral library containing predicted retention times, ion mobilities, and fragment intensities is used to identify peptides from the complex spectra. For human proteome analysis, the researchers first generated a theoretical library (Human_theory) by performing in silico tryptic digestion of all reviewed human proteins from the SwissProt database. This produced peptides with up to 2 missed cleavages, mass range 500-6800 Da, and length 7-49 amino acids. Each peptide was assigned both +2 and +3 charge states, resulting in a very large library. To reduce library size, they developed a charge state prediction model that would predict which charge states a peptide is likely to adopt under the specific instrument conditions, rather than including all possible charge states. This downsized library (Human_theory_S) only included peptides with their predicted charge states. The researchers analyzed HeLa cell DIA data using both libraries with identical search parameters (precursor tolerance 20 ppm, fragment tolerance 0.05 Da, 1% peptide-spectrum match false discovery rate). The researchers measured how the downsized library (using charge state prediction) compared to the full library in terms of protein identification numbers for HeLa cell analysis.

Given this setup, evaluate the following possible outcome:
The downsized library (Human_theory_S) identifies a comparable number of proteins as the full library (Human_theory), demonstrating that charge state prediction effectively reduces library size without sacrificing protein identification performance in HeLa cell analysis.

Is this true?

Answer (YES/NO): YES